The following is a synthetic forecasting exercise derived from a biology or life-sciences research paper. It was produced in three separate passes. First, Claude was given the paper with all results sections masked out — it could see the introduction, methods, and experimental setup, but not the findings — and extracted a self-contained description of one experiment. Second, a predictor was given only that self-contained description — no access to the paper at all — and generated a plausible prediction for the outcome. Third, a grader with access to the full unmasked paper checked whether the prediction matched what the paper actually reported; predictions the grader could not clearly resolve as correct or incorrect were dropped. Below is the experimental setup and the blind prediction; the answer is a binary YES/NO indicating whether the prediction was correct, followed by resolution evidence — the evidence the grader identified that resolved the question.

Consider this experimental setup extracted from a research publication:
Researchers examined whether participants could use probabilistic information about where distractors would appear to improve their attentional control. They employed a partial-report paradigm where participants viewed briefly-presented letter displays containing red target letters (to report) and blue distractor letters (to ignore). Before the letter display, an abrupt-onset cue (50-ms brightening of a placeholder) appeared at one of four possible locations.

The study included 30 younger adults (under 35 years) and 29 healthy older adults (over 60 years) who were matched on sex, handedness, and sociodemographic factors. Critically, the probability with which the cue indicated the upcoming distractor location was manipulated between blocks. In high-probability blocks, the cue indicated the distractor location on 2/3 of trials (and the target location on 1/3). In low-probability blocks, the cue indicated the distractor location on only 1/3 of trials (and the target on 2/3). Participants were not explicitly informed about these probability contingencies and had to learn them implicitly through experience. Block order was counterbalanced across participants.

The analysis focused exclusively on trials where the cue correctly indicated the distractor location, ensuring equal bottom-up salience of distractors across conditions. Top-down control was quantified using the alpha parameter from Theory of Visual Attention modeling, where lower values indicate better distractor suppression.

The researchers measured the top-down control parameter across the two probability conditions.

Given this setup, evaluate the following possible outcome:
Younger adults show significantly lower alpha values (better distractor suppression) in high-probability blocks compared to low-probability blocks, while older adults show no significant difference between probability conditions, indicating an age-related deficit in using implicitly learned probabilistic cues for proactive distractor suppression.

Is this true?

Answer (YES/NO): NO